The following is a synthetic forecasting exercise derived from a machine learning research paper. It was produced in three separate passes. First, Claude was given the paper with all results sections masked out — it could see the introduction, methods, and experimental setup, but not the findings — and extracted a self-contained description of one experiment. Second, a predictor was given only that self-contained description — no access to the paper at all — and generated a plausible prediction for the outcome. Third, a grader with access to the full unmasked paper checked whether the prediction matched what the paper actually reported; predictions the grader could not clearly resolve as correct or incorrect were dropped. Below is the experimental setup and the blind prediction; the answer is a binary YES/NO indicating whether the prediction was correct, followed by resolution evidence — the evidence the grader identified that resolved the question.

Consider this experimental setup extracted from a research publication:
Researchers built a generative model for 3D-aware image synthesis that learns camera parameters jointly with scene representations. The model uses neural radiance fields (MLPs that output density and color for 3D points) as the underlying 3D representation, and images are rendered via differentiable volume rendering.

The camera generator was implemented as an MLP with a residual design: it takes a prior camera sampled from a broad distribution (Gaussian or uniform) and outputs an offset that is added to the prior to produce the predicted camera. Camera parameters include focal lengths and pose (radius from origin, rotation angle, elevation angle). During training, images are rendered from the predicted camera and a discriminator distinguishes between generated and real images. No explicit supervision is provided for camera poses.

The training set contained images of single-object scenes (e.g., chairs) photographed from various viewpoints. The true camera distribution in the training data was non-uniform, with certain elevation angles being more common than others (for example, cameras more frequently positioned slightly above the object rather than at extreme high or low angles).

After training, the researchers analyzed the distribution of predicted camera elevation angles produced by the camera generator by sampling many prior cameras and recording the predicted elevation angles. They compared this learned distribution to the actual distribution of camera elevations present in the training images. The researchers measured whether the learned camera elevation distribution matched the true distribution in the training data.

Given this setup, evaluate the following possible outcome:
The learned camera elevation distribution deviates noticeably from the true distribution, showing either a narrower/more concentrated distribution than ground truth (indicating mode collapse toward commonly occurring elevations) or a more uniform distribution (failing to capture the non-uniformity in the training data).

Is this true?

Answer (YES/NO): NO